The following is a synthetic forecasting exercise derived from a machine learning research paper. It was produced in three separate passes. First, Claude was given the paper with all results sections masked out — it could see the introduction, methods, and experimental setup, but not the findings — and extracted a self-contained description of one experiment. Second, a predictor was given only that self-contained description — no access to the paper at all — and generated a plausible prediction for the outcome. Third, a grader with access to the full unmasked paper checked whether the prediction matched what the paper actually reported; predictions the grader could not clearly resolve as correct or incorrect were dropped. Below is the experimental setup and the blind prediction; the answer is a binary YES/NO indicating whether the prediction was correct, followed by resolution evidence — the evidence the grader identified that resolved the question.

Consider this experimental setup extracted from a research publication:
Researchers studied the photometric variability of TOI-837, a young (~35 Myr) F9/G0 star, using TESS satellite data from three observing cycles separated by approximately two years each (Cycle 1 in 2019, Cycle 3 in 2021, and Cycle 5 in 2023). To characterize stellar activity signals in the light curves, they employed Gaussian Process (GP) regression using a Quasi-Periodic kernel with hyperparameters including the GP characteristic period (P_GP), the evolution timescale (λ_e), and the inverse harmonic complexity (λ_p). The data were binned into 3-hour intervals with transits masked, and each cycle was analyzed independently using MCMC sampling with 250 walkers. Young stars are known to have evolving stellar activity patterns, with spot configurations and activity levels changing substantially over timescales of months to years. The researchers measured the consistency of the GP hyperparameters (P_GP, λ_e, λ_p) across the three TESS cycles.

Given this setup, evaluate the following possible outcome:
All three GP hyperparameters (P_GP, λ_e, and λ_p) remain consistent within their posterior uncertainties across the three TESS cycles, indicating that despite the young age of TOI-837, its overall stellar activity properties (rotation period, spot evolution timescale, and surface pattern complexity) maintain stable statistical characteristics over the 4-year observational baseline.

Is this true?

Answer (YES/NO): YES